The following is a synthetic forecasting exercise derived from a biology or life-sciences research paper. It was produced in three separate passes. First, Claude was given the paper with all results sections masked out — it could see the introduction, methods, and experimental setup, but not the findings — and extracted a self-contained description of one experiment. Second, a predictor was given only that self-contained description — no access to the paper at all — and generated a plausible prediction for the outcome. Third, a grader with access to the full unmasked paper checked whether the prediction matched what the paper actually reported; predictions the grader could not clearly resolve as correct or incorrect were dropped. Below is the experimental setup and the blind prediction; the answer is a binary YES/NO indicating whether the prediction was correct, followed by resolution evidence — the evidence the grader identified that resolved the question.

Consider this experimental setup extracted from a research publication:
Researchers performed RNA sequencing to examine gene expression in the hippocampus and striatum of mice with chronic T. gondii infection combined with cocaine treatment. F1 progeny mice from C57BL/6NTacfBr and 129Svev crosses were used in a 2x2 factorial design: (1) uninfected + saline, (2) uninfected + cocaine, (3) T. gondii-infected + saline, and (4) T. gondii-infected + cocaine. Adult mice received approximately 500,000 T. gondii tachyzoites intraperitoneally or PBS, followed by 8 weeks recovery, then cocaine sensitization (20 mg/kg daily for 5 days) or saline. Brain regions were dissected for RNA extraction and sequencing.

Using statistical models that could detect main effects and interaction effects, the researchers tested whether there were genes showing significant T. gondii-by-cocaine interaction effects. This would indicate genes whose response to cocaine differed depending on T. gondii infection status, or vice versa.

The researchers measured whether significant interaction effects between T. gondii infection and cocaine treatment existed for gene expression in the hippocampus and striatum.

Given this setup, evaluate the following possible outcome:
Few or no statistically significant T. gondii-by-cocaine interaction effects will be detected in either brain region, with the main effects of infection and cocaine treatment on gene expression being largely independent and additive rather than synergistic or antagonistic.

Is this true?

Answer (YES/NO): NO